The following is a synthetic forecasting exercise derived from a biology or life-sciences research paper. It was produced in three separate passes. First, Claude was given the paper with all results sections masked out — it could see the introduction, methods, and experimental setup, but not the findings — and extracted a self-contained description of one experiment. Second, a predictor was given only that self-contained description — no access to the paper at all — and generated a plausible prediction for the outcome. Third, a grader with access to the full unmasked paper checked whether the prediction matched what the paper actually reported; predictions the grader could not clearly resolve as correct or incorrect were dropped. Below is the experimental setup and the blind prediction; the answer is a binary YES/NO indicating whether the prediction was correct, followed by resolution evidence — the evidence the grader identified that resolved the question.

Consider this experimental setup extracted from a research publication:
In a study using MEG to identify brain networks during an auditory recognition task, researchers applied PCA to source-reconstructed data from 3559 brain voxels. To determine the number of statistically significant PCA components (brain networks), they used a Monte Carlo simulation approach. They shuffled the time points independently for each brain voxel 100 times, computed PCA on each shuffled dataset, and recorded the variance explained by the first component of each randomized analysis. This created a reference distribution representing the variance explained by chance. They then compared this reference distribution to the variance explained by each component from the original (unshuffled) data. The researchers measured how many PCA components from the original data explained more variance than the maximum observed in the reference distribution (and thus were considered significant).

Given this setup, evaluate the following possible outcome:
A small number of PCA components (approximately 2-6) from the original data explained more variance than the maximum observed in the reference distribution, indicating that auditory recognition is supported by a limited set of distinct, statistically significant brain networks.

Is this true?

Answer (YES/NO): YES